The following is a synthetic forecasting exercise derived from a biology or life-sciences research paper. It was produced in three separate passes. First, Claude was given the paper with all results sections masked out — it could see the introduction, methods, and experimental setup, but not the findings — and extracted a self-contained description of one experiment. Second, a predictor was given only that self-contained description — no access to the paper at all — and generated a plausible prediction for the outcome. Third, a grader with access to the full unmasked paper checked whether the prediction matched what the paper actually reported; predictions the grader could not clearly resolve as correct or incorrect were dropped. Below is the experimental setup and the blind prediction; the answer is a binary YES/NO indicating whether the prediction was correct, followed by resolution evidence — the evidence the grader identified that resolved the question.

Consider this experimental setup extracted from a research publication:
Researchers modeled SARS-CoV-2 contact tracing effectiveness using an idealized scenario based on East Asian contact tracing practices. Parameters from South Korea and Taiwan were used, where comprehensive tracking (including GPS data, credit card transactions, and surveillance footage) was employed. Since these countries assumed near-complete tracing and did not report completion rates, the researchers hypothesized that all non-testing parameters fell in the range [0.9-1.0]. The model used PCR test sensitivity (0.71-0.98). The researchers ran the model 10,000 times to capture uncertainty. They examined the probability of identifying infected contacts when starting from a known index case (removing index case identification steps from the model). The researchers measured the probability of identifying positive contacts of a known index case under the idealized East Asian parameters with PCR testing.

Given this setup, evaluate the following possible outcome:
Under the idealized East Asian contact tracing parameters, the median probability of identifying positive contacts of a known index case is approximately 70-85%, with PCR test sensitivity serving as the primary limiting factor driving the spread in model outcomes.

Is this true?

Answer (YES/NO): NO